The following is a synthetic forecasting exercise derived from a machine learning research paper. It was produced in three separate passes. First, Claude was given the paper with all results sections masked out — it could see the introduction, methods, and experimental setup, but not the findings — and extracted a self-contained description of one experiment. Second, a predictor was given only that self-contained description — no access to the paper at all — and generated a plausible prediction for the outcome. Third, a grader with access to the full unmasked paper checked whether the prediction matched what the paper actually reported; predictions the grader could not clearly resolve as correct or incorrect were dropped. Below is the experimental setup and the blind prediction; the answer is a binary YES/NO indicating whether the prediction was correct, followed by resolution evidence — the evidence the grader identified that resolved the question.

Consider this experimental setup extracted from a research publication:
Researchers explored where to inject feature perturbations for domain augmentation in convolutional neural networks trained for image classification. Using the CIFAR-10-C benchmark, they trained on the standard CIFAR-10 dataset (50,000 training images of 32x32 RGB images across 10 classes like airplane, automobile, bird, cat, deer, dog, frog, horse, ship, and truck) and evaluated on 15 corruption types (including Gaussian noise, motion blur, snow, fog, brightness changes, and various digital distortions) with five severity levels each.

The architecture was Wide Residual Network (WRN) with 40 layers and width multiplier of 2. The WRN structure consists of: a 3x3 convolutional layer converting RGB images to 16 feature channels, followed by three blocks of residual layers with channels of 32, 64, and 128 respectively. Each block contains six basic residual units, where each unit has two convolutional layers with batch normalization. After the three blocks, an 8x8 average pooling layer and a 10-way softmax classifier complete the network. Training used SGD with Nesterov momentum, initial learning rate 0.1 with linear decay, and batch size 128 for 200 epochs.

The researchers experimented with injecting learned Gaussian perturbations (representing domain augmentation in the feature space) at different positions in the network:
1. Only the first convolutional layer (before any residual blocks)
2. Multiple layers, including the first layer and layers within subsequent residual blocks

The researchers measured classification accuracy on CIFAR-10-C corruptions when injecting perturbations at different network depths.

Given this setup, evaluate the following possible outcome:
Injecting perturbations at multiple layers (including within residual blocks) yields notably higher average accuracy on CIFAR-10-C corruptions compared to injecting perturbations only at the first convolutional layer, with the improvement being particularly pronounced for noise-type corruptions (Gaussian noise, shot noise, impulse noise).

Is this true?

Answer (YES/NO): NO